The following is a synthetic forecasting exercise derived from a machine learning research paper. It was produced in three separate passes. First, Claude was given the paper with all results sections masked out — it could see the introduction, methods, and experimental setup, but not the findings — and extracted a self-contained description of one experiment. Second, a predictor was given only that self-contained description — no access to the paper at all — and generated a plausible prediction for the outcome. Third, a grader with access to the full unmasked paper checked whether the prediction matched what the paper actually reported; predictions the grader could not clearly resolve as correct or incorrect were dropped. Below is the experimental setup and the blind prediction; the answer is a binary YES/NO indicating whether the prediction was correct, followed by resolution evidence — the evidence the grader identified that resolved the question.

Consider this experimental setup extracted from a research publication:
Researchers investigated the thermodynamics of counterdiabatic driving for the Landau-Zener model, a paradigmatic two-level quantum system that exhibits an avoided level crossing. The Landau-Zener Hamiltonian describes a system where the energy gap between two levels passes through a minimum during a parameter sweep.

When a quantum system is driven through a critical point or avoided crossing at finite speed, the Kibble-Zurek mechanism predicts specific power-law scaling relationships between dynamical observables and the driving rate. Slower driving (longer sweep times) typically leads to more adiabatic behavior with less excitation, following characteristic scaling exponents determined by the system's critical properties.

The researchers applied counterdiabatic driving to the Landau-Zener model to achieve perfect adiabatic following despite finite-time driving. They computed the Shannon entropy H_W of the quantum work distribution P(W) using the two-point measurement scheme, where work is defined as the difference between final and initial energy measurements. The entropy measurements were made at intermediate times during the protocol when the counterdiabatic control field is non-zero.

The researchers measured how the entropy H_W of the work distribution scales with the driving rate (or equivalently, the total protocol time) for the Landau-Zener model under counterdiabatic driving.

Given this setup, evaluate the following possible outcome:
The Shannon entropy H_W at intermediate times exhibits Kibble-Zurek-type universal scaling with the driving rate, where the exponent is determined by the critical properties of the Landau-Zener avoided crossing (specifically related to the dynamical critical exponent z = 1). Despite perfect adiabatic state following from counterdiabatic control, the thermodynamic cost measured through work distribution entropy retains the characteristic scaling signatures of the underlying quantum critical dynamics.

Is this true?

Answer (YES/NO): YES